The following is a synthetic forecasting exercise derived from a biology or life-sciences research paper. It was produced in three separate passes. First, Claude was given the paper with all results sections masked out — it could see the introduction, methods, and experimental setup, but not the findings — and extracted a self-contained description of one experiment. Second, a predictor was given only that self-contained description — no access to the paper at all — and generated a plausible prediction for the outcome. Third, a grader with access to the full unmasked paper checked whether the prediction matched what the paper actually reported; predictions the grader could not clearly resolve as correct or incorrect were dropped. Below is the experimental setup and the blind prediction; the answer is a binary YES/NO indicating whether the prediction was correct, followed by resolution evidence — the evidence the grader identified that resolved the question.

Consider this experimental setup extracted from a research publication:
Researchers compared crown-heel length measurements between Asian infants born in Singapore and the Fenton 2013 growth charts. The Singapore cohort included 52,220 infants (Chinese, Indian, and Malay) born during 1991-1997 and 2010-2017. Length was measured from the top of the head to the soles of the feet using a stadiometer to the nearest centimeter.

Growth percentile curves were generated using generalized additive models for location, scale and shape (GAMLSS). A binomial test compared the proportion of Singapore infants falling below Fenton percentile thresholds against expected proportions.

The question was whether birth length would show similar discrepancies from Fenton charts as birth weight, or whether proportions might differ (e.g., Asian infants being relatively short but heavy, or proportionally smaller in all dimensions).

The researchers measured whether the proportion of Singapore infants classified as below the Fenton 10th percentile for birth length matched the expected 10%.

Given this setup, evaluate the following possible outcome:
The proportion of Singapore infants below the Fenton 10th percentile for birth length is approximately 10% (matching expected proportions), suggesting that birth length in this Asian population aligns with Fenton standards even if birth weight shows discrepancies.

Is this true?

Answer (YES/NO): NO